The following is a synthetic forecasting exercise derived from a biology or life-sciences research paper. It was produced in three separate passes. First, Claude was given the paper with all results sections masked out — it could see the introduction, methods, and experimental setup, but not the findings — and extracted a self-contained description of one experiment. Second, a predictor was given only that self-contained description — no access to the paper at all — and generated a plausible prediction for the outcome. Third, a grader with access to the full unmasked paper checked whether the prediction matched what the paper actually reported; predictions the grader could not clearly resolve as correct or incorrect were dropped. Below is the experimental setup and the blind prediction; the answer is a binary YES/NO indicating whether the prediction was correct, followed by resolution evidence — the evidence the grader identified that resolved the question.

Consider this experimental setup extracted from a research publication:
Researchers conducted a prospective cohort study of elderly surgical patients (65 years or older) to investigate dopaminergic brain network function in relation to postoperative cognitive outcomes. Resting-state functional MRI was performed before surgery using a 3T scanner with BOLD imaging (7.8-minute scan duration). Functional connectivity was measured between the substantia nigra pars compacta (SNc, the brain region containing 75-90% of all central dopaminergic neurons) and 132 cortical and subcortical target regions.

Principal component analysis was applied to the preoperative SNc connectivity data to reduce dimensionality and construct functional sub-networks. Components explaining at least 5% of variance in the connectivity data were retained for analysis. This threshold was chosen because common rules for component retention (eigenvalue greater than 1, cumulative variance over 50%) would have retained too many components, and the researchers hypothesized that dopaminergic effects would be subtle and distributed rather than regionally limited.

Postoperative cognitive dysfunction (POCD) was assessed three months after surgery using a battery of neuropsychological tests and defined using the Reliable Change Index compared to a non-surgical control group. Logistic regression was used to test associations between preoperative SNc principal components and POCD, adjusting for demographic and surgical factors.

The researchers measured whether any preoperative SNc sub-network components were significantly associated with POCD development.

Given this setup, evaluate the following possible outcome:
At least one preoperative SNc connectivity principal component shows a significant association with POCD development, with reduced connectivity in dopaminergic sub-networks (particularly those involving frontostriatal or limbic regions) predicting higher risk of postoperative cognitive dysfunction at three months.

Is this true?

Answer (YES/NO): NO